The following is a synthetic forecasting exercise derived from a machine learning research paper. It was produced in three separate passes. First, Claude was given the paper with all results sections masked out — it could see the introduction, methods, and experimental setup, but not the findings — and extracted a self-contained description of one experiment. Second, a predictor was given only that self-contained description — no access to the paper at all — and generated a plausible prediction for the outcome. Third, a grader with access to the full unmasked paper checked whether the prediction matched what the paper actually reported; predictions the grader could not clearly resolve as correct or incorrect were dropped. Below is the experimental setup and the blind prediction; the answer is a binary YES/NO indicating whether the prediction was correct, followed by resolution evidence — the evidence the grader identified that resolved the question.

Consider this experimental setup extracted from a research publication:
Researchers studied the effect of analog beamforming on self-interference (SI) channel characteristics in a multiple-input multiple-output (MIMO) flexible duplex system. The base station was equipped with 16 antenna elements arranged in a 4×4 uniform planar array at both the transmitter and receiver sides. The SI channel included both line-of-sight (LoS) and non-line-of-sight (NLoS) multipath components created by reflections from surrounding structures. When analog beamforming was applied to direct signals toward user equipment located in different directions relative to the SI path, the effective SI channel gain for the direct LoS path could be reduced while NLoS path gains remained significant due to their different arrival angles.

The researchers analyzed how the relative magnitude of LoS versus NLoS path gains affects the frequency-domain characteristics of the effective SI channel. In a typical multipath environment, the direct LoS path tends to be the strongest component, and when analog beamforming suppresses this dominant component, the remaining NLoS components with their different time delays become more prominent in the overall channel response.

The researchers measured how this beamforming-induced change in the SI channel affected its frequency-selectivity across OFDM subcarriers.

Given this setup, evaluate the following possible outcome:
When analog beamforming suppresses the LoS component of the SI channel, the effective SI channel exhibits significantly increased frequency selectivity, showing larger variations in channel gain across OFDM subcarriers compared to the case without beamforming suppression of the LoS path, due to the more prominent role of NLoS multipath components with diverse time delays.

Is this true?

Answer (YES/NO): YES